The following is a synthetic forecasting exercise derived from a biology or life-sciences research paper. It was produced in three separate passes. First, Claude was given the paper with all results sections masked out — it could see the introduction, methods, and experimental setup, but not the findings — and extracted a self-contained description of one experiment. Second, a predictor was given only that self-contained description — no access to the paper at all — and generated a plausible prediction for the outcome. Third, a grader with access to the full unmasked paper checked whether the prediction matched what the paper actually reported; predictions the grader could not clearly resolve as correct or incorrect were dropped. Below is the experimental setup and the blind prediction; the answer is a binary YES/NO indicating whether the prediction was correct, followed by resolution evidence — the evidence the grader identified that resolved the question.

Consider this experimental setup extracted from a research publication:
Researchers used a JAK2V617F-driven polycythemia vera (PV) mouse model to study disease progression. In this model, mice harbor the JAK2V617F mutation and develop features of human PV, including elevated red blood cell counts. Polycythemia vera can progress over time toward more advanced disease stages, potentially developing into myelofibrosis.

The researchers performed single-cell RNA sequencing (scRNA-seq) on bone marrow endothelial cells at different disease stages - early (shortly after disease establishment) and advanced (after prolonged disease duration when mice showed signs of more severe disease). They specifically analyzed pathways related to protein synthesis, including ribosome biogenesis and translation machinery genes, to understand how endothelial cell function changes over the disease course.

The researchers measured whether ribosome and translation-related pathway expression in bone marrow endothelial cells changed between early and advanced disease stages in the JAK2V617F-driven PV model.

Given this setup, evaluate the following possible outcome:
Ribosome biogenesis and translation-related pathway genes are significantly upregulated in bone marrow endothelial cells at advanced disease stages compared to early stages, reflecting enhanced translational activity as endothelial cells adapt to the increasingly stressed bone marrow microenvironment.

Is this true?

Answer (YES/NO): NO